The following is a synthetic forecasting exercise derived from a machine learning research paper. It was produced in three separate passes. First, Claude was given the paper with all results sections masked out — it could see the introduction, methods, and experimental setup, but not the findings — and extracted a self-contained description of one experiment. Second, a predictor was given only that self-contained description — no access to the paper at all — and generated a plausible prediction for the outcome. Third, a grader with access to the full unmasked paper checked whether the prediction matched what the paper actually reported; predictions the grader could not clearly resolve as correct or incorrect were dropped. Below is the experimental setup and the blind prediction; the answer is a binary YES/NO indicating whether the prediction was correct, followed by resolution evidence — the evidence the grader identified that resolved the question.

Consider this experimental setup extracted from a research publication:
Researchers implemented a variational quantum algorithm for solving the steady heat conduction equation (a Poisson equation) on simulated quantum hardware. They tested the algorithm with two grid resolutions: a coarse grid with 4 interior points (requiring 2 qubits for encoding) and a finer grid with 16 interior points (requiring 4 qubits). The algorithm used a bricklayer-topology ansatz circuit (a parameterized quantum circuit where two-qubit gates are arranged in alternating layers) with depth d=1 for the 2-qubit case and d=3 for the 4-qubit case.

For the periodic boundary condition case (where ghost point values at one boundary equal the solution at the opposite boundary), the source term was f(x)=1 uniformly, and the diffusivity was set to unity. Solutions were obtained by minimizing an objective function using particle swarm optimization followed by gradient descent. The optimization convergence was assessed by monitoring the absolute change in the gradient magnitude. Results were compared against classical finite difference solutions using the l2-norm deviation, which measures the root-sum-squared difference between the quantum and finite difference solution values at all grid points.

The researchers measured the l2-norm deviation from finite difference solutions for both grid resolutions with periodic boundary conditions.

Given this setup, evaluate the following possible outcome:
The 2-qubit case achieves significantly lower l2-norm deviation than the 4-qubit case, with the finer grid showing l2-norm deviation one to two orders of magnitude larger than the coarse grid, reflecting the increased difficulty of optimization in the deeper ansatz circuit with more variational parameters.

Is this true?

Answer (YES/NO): NO